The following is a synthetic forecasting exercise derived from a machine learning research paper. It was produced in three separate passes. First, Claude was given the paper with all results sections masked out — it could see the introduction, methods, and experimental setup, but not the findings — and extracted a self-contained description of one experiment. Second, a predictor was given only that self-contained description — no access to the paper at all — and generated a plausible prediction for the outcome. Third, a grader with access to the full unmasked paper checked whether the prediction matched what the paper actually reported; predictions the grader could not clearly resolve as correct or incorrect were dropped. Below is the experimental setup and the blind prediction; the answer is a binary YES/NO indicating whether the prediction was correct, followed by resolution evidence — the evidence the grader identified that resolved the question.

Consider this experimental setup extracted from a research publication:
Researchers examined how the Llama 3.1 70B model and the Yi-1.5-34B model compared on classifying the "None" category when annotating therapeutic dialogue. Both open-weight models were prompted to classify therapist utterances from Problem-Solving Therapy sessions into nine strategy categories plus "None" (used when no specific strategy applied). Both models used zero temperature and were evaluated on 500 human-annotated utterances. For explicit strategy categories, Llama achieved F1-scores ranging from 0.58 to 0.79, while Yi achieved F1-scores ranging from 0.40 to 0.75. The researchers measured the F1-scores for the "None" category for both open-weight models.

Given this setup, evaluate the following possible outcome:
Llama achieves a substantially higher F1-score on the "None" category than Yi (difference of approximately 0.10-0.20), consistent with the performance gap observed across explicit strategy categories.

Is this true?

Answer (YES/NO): NO